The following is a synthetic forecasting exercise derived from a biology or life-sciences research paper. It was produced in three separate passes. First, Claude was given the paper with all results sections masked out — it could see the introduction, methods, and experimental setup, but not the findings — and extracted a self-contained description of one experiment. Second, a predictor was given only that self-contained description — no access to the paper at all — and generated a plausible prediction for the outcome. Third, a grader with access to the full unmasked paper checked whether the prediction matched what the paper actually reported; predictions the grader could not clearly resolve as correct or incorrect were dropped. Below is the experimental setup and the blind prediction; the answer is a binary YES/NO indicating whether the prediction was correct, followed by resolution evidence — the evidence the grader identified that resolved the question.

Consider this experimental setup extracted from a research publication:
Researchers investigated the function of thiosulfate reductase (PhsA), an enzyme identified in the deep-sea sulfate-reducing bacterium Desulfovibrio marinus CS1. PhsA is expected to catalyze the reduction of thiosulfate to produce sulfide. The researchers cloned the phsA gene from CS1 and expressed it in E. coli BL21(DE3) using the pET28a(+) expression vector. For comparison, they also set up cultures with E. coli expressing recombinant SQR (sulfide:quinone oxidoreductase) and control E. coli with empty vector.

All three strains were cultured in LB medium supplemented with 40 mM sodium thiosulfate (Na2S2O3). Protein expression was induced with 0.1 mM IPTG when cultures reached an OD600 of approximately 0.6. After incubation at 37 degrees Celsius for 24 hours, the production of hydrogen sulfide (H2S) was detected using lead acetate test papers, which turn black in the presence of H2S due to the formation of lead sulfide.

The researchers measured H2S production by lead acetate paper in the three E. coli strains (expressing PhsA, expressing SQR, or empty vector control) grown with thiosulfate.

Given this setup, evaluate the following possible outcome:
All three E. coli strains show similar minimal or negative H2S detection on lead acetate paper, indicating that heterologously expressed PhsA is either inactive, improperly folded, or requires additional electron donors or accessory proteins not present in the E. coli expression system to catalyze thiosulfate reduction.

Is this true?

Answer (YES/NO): NO